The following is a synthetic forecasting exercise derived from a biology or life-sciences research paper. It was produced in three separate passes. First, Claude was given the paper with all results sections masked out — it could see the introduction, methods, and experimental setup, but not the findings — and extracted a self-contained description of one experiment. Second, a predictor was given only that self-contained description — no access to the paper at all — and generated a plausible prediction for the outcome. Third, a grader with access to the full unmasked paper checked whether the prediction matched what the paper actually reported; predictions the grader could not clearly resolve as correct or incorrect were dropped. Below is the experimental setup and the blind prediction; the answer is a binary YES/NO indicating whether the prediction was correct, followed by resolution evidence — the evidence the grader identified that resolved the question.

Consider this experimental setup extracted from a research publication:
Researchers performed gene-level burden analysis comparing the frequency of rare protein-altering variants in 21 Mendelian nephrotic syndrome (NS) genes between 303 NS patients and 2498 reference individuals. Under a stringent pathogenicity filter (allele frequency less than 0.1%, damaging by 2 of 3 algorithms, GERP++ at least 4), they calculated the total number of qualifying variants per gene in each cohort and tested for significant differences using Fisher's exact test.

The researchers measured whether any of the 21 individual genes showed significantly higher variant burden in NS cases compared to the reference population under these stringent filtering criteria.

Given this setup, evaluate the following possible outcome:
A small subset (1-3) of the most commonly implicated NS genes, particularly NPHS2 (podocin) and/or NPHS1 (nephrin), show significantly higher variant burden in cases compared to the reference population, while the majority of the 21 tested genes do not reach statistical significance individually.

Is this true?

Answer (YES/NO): YES